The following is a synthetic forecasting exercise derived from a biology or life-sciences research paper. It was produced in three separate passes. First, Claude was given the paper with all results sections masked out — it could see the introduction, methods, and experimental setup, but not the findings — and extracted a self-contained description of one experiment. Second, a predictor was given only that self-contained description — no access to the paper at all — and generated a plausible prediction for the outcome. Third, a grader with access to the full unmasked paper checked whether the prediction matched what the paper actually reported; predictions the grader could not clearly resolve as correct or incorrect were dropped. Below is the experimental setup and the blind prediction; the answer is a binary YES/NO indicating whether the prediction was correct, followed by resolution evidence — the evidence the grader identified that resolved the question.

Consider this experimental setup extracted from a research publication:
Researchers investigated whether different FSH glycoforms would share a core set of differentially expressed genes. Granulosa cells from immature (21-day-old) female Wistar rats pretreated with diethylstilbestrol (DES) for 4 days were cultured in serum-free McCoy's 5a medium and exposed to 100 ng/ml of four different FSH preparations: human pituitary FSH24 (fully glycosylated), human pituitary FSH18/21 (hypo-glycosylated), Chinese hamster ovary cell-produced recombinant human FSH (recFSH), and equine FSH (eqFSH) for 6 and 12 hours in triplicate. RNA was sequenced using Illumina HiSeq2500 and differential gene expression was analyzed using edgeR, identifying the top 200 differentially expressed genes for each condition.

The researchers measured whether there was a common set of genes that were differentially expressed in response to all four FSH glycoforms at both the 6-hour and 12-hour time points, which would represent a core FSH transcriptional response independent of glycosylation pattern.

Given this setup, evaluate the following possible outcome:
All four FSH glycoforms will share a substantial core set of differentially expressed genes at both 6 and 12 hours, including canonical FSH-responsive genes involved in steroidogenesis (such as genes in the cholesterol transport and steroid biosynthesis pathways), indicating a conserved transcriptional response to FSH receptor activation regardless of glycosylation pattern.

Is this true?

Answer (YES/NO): NO